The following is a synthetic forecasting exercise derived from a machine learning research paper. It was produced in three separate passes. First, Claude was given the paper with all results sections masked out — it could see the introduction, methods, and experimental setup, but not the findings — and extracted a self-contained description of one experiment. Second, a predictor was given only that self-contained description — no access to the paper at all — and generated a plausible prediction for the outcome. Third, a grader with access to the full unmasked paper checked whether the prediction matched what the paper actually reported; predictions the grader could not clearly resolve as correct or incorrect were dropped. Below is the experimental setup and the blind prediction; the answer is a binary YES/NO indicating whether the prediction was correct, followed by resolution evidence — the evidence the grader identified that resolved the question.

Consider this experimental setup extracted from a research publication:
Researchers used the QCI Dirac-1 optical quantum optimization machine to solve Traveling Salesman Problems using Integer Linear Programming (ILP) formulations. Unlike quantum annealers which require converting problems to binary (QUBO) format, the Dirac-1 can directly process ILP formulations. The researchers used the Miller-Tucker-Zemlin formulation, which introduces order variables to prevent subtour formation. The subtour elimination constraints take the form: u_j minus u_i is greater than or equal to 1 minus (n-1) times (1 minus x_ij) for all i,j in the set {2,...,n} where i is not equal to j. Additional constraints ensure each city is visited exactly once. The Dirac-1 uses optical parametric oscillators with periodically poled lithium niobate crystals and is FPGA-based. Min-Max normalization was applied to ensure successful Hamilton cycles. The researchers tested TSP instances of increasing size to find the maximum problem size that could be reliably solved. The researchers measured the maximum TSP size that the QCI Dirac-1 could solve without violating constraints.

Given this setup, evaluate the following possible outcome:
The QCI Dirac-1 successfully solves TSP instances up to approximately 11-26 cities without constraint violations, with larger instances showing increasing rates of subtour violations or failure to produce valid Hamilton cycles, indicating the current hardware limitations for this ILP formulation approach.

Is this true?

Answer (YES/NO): YES